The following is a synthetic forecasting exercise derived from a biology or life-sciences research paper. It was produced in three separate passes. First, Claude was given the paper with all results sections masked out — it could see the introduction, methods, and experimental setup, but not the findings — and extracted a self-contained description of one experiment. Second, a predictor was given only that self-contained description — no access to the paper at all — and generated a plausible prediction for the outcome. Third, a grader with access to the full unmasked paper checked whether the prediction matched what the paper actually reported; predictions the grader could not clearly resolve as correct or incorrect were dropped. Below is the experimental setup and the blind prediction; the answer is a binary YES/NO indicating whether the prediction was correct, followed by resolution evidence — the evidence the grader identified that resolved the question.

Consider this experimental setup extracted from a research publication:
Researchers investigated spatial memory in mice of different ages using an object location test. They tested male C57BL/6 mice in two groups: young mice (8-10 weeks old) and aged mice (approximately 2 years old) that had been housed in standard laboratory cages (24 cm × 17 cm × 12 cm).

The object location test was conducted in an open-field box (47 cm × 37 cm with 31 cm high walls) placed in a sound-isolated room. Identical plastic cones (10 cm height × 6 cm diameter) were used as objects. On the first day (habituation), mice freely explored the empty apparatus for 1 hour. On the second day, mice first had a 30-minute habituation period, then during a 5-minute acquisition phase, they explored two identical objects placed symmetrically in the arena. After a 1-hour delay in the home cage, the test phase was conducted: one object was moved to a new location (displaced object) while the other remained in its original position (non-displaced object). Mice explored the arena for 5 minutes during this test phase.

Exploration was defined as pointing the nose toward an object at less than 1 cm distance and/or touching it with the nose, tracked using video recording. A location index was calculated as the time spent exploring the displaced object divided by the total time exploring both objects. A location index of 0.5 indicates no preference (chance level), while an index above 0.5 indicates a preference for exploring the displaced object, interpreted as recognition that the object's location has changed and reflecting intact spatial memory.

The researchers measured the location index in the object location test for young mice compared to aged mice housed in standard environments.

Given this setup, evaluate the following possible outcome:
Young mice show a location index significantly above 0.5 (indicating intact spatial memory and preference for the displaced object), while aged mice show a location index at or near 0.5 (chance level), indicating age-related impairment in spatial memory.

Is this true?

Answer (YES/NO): YES